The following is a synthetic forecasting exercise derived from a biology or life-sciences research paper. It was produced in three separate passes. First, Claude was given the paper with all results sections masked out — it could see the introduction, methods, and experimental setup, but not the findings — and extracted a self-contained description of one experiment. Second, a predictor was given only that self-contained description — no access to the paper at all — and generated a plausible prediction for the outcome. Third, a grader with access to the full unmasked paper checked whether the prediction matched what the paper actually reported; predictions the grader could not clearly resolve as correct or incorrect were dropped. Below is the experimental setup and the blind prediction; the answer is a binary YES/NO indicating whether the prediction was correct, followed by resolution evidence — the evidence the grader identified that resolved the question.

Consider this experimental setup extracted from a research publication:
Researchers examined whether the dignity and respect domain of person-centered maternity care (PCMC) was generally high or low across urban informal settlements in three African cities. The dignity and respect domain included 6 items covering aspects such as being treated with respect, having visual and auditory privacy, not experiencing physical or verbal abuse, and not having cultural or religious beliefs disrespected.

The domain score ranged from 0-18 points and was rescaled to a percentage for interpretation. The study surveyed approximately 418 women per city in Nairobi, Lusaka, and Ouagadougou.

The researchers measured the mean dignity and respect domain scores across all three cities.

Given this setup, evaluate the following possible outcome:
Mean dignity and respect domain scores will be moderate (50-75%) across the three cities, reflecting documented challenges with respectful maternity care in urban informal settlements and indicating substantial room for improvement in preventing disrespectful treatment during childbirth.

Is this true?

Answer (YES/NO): NO